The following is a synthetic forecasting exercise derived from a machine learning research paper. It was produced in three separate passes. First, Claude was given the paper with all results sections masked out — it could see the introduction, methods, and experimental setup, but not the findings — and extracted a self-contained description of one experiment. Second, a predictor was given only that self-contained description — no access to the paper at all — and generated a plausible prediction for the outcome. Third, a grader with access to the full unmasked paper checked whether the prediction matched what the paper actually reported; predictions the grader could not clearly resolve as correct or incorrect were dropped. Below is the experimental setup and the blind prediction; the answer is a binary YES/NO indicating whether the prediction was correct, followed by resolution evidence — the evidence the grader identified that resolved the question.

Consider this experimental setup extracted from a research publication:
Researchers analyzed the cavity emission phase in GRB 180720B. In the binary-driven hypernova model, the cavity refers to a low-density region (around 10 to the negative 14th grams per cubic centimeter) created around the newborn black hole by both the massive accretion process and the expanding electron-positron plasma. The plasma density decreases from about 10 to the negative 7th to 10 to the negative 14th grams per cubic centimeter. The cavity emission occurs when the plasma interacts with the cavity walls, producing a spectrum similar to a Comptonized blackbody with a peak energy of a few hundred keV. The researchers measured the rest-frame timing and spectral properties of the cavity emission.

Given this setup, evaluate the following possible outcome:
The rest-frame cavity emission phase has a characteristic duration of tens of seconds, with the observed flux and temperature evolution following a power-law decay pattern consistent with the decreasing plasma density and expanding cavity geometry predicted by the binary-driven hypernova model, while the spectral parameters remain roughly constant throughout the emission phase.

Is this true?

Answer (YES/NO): NO